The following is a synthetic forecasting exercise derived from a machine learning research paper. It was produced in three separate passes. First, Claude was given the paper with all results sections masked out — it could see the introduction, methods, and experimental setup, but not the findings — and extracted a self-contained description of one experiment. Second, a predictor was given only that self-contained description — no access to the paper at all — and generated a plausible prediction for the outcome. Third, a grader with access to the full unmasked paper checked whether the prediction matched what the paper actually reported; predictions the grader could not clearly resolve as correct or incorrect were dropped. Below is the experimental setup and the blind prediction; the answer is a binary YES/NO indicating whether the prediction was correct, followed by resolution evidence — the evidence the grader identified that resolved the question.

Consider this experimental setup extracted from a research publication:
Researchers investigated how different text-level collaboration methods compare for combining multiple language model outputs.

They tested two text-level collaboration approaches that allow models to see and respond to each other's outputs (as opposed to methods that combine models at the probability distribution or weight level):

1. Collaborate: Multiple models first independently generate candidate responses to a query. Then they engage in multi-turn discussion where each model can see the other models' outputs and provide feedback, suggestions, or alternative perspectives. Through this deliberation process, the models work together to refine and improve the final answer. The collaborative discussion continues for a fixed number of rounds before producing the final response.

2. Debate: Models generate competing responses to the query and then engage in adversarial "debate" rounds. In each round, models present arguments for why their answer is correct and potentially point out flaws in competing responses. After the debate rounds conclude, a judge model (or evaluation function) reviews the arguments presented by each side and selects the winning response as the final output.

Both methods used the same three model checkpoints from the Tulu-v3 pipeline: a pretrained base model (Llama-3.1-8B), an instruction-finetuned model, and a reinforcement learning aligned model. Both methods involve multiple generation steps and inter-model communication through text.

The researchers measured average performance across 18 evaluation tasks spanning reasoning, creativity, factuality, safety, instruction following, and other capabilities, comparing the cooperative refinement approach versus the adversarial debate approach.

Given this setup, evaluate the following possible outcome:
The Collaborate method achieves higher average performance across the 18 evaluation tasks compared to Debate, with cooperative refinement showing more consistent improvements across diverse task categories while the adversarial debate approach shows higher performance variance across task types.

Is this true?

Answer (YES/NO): NO